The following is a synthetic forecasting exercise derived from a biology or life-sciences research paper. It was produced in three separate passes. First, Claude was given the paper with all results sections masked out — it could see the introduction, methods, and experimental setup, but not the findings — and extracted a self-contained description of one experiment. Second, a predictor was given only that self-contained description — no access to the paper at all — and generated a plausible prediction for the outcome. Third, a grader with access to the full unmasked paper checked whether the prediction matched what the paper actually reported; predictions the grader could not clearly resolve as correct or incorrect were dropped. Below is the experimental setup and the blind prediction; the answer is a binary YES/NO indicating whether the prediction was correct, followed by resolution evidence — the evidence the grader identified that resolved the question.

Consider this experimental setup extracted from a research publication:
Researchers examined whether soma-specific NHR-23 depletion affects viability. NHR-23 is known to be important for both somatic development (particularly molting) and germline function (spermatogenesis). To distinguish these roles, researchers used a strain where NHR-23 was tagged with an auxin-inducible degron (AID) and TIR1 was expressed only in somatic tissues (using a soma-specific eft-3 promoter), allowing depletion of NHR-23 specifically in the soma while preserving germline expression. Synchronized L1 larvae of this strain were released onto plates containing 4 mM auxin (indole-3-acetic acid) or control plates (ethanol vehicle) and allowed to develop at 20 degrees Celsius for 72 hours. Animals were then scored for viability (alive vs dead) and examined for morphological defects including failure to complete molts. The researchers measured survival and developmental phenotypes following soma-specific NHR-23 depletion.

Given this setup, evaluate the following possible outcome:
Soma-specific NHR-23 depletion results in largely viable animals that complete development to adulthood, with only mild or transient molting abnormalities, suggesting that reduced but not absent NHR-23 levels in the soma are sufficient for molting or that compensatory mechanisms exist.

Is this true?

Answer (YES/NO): NO